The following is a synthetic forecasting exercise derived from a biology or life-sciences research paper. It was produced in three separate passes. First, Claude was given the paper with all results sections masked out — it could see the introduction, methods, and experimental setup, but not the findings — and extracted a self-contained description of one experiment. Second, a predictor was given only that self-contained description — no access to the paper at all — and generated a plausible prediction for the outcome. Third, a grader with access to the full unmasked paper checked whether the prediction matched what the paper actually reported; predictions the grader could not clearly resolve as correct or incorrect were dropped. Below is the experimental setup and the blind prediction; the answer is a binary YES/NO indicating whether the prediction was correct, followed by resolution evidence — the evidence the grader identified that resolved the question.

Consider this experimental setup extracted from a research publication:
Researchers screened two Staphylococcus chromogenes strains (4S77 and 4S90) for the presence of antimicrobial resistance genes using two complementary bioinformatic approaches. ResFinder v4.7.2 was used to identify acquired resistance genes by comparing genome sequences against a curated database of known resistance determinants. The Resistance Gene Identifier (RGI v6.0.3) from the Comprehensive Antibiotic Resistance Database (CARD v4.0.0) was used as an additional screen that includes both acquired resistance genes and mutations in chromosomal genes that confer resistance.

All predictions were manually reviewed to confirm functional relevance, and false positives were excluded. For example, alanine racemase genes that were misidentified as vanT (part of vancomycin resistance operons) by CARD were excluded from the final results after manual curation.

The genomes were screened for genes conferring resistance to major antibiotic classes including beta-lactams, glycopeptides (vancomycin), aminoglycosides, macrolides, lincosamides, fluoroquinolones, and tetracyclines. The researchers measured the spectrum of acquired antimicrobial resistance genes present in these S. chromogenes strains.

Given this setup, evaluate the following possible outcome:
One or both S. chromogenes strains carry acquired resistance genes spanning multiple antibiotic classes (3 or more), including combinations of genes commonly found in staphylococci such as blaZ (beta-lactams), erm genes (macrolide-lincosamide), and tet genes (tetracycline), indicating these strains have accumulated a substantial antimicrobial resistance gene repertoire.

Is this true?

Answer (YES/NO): NO